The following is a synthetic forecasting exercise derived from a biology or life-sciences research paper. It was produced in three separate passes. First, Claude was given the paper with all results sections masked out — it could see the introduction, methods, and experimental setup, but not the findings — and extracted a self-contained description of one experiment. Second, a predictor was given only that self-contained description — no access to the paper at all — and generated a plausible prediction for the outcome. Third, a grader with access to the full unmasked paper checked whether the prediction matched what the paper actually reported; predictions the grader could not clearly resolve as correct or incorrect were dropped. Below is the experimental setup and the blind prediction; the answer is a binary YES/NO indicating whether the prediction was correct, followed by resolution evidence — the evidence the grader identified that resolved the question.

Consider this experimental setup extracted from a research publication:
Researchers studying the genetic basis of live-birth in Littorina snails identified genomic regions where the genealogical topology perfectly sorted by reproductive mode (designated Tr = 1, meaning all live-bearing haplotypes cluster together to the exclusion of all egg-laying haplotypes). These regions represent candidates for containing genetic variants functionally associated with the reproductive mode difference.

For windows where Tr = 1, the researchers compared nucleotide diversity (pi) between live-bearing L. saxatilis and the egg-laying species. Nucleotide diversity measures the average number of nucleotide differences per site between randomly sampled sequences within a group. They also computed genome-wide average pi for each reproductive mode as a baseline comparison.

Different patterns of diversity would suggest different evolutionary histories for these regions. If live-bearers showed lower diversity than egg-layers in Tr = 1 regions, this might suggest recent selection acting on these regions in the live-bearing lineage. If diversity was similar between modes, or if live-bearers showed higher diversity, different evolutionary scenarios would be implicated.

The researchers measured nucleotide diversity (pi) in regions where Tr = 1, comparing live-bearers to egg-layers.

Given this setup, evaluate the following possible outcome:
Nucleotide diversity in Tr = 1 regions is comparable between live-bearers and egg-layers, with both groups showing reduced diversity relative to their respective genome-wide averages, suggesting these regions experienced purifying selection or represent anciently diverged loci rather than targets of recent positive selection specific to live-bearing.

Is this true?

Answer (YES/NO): NO